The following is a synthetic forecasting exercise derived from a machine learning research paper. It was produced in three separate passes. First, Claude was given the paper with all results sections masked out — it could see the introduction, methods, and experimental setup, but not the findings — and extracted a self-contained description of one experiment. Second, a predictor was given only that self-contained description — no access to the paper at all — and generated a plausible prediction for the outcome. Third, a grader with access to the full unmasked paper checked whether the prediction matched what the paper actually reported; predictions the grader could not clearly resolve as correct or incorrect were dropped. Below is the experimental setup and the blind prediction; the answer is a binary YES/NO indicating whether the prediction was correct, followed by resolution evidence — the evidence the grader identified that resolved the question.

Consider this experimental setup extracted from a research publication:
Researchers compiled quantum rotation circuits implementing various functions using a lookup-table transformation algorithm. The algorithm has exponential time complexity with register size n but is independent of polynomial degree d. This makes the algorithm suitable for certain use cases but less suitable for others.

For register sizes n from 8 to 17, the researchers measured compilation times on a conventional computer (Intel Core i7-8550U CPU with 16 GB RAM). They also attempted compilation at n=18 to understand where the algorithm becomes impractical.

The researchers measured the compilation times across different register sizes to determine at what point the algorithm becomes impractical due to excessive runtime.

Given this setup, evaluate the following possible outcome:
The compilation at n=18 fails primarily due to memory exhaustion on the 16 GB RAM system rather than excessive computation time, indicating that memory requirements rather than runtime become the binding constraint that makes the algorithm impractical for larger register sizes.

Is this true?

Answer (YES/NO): NO